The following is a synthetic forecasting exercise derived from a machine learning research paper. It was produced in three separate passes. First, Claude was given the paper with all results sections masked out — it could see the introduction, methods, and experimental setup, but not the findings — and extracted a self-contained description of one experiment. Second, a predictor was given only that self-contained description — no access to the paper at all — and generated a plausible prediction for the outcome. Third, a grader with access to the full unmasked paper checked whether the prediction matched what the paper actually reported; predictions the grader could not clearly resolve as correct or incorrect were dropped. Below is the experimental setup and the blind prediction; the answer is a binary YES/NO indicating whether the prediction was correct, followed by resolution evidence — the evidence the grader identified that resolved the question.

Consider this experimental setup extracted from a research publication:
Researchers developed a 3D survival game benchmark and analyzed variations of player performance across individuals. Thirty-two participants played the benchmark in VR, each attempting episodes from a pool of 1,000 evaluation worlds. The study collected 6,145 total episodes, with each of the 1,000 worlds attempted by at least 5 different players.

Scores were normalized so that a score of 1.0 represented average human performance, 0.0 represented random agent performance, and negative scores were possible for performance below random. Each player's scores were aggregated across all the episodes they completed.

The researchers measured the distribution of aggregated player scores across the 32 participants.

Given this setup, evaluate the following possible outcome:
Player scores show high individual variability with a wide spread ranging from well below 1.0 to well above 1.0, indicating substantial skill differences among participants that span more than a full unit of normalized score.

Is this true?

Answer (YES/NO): NO